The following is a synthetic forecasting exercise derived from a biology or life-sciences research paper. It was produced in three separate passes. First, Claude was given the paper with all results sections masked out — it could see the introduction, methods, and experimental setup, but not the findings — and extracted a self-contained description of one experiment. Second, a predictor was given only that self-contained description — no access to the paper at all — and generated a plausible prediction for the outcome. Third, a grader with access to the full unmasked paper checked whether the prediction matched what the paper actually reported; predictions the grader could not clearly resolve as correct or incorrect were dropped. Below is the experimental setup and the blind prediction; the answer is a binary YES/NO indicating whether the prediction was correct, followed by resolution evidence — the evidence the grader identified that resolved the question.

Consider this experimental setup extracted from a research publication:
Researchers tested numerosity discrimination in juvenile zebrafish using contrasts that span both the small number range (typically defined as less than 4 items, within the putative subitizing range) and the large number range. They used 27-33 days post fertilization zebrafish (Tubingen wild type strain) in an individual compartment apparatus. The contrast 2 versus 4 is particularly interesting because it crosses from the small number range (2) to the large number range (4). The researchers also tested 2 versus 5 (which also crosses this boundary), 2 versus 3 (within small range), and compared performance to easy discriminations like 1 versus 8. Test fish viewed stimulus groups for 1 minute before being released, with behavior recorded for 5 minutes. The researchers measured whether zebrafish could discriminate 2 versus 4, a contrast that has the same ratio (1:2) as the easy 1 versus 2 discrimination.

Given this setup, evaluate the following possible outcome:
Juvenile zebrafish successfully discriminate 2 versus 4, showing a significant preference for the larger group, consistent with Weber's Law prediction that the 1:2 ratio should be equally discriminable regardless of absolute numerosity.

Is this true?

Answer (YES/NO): NO